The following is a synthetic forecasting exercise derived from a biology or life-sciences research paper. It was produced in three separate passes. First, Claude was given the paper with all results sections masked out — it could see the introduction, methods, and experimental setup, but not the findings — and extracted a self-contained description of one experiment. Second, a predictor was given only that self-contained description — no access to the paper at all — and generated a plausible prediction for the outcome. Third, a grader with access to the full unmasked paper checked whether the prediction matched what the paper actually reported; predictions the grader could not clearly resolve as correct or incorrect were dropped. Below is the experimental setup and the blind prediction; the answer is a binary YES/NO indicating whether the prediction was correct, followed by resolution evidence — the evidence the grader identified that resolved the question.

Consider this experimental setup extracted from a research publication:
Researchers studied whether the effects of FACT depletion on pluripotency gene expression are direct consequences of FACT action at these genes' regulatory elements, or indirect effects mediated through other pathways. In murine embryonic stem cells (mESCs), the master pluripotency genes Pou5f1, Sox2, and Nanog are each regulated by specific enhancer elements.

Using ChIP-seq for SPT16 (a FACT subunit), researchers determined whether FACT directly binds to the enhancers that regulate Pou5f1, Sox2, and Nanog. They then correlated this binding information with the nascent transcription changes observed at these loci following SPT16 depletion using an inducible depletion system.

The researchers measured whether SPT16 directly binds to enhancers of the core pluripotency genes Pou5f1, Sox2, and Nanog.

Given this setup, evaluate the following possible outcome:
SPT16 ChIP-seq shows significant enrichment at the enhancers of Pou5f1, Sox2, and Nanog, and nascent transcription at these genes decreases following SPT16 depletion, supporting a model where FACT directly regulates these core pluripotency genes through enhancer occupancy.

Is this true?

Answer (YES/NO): YES